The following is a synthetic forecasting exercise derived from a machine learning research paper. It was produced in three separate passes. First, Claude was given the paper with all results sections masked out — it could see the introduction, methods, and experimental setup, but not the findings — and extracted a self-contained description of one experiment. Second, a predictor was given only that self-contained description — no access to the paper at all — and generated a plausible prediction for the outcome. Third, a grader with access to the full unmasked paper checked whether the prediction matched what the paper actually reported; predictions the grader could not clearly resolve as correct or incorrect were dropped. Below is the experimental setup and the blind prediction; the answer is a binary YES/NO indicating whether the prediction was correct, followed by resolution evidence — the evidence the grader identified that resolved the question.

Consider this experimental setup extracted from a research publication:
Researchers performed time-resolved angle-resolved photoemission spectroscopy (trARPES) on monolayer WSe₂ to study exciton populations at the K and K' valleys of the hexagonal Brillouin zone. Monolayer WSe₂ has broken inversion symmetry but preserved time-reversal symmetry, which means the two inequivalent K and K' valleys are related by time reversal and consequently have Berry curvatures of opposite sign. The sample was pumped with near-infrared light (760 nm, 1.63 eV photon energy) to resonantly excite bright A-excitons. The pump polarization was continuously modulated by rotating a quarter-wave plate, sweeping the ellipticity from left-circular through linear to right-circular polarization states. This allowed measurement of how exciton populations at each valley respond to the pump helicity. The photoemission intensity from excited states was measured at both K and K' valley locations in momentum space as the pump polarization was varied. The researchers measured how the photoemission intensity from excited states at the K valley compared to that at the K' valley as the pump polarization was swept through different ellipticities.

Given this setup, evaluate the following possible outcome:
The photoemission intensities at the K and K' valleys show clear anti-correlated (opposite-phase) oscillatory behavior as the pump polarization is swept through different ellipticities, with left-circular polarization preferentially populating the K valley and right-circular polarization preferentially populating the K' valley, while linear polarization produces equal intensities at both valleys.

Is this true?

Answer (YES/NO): NO